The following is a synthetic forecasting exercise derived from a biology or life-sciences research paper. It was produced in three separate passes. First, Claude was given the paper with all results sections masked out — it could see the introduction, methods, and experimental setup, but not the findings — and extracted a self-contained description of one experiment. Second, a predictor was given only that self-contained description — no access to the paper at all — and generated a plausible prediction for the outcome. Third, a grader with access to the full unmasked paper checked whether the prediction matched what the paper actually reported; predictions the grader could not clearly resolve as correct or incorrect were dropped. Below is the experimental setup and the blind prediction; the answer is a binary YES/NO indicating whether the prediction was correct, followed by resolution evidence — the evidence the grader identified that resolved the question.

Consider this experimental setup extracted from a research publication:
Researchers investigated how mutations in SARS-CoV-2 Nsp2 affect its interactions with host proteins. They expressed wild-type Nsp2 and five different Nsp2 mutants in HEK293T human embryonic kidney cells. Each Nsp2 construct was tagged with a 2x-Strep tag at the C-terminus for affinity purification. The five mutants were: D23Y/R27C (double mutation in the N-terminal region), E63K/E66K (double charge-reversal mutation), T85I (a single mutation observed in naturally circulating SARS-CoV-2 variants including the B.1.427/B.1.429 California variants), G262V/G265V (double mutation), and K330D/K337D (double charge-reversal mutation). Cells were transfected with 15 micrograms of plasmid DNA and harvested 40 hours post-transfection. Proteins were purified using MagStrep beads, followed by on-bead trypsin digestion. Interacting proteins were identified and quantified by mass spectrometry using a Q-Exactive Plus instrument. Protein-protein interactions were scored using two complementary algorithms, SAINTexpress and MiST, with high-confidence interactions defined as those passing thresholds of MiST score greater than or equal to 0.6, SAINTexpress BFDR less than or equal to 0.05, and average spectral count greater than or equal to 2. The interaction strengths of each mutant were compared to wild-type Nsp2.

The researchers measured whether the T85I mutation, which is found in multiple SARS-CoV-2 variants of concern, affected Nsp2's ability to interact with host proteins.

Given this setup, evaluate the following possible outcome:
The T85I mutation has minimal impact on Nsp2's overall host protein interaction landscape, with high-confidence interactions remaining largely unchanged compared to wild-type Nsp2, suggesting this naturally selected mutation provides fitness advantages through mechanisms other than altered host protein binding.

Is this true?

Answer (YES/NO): NO